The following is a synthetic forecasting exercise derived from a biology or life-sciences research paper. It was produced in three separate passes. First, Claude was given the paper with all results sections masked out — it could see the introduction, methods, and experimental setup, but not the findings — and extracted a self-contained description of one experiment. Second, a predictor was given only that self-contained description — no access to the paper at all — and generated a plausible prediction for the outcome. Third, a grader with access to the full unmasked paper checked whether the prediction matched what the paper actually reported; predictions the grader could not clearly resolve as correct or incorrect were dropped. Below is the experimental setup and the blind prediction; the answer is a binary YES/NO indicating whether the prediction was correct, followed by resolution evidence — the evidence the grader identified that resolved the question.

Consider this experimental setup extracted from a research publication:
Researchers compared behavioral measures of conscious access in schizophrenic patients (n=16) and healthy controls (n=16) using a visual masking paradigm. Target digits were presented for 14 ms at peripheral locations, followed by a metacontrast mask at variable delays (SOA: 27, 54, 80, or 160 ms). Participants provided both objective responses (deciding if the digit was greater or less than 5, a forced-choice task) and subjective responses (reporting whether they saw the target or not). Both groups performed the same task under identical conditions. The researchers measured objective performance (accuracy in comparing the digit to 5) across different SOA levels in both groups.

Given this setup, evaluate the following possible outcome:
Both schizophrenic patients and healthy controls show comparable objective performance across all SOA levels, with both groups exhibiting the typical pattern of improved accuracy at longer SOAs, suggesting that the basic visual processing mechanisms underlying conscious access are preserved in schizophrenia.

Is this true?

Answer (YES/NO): NO